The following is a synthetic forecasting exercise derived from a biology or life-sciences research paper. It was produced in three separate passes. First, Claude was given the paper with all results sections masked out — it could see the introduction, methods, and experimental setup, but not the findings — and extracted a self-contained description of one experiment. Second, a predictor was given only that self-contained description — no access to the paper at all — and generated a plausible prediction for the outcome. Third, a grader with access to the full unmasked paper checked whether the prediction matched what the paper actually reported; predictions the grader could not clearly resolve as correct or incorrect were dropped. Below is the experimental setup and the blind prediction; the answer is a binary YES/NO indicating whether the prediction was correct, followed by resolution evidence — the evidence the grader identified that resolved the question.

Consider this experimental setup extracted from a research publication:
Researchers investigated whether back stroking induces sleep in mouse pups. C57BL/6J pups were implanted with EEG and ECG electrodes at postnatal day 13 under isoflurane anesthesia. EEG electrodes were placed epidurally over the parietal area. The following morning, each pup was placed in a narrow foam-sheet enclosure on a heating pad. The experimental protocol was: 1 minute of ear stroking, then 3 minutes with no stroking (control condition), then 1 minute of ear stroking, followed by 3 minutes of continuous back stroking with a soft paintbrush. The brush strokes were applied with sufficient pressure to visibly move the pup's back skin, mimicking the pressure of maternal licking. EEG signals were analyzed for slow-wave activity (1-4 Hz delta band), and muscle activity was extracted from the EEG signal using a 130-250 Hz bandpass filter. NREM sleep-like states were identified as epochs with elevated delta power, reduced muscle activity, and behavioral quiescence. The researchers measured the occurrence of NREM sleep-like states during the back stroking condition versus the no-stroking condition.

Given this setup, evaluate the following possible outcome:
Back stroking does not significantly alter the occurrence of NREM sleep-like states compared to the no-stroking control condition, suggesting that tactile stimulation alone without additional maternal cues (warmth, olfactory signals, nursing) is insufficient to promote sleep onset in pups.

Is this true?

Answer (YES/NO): NO